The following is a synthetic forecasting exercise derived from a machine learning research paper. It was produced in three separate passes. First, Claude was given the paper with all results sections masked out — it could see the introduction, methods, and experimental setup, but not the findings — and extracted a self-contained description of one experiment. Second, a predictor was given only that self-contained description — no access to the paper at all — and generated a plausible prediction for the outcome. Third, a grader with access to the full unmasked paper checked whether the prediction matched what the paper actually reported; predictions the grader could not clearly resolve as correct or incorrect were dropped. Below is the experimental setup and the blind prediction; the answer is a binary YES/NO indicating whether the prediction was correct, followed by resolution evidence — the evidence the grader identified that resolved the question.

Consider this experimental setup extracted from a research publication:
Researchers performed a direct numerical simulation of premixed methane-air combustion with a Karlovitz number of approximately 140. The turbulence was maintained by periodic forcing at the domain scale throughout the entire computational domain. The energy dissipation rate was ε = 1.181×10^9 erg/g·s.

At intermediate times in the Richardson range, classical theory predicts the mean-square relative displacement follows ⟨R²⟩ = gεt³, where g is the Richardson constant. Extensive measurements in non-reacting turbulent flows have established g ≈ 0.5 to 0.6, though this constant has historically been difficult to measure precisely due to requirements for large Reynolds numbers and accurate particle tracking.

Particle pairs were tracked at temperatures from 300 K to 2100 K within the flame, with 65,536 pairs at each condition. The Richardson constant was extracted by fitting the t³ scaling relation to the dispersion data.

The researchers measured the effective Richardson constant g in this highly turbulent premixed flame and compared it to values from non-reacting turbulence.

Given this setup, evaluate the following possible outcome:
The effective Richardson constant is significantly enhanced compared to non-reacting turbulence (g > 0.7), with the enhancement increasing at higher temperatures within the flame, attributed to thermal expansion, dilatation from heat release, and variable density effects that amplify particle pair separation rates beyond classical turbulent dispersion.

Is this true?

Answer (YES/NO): NO